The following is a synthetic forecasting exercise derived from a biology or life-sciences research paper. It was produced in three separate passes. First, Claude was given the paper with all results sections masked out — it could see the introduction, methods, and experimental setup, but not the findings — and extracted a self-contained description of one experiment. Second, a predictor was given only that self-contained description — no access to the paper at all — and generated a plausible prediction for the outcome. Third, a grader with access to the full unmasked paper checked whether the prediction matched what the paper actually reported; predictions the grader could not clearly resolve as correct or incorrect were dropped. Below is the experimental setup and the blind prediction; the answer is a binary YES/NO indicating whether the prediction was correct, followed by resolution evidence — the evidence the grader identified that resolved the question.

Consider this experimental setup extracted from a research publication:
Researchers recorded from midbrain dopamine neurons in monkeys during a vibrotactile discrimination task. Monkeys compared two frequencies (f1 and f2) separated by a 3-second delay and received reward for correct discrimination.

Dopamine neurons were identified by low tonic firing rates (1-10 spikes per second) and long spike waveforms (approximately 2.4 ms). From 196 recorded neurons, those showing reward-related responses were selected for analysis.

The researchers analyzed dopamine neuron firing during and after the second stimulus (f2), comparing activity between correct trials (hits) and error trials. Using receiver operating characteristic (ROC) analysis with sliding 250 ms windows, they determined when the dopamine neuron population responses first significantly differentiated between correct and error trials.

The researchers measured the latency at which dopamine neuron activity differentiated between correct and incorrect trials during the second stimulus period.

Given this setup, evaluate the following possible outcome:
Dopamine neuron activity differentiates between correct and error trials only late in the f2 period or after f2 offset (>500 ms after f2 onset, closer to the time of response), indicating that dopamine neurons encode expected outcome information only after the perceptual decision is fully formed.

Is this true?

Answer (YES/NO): NO